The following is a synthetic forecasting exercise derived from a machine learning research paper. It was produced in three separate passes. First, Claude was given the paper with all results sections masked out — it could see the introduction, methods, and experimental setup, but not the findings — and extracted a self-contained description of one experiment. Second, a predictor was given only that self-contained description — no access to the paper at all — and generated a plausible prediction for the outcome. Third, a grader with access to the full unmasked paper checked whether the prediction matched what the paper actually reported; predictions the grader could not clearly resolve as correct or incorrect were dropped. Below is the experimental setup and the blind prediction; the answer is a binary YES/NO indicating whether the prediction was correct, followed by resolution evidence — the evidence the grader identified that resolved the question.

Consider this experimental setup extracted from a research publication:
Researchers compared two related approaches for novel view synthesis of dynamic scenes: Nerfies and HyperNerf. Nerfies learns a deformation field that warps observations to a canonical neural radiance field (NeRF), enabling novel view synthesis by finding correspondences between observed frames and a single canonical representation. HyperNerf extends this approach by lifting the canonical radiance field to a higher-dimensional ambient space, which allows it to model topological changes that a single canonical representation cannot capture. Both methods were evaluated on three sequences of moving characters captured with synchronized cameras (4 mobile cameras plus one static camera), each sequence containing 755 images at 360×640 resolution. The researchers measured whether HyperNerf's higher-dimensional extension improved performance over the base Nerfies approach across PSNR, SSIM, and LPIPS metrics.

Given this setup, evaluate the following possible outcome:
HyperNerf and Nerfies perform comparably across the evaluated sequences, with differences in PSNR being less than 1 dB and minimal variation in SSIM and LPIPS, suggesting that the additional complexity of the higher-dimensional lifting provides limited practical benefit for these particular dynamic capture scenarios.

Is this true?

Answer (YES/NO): NO